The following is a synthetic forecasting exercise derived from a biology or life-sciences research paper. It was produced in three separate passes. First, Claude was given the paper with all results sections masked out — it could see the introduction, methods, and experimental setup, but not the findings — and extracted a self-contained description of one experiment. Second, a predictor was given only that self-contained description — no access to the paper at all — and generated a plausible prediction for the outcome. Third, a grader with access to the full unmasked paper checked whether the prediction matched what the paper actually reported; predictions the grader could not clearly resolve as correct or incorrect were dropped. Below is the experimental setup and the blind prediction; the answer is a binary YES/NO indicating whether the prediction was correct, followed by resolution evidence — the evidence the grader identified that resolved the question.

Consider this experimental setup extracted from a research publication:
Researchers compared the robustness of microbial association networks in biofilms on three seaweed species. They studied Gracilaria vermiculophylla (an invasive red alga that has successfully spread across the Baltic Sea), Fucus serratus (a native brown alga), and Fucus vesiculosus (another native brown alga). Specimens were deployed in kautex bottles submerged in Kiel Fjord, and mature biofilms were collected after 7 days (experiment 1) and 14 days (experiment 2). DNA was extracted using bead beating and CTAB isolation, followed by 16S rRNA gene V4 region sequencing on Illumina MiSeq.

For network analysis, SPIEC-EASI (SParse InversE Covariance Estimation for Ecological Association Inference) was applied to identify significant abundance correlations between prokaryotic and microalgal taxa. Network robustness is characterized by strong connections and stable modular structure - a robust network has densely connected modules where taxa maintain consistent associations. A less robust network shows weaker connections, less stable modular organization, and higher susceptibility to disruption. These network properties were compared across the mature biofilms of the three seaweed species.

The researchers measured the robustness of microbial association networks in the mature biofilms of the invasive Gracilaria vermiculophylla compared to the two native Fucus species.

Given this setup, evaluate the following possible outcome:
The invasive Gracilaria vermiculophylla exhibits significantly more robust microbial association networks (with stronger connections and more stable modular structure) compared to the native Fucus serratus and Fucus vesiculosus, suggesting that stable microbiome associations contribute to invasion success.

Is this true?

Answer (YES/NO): NO